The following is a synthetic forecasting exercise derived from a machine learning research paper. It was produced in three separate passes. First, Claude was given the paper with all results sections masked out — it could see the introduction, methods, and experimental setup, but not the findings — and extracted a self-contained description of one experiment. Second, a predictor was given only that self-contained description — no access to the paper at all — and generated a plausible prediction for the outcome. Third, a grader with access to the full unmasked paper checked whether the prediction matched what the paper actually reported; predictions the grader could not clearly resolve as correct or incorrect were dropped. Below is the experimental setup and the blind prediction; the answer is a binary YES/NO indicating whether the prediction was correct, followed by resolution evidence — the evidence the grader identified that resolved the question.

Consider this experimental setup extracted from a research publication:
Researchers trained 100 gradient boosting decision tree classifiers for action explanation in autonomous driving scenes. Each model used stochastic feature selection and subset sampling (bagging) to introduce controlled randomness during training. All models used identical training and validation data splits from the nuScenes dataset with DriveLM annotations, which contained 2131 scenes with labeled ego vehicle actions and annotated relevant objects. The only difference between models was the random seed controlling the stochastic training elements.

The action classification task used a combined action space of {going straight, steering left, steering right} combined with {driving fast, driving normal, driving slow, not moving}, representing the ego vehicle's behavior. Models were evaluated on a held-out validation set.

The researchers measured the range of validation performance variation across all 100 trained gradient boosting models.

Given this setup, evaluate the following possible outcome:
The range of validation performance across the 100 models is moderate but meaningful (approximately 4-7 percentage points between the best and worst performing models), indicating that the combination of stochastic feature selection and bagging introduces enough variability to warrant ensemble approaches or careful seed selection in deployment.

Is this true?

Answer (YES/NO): NO